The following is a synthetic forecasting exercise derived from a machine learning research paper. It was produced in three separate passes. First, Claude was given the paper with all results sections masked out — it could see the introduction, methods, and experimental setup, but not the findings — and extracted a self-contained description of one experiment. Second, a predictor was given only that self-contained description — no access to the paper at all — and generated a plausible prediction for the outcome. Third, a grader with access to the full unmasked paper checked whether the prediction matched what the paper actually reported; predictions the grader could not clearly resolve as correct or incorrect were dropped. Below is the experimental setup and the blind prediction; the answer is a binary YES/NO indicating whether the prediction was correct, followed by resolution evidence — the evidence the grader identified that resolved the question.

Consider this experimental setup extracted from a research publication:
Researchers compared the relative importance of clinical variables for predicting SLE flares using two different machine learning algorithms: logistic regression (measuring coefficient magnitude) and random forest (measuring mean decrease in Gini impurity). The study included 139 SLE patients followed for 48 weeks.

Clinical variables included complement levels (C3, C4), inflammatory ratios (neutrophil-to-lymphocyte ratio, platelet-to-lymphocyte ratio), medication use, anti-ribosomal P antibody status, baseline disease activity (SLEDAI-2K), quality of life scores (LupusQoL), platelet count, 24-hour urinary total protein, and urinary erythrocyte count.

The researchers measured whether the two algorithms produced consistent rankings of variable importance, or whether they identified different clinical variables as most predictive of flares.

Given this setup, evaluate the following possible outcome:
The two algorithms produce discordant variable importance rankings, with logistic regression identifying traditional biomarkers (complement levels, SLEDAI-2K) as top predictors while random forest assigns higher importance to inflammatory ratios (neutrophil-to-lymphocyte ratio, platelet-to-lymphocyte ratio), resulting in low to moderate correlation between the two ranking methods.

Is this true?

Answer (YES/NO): NO